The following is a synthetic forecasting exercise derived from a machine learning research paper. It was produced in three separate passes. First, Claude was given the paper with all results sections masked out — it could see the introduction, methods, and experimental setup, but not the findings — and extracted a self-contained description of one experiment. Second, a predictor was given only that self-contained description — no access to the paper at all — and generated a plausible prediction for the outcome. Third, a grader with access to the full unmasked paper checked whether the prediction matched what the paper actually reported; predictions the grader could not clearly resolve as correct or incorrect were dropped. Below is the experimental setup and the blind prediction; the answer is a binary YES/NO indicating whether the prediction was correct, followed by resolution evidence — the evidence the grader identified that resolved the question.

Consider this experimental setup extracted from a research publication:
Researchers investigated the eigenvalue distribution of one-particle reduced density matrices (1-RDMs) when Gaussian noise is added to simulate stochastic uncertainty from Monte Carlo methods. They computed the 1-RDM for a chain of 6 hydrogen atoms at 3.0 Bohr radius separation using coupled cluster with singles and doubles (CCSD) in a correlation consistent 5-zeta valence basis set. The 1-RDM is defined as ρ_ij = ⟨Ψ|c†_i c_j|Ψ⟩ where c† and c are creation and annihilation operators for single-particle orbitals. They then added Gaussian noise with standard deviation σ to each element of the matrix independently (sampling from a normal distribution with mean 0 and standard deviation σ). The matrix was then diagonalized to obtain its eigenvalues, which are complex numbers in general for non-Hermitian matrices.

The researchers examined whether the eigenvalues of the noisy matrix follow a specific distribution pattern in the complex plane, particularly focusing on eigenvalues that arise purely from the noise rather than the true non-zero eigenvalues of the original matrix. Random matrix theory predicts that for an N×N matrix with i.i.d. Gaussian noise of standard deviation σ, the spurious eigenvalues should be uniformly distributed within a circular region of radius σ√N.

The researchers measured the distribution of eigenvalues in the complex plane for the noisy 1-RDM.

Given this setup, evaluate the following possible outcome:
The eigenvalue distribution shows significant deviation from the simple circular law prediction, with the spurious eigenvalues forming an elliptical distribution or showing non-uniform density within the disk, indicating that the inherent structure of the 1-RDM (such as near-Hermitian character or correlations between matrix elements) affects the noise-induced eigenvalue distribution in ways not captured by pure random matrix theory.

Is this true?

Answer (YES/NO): NO